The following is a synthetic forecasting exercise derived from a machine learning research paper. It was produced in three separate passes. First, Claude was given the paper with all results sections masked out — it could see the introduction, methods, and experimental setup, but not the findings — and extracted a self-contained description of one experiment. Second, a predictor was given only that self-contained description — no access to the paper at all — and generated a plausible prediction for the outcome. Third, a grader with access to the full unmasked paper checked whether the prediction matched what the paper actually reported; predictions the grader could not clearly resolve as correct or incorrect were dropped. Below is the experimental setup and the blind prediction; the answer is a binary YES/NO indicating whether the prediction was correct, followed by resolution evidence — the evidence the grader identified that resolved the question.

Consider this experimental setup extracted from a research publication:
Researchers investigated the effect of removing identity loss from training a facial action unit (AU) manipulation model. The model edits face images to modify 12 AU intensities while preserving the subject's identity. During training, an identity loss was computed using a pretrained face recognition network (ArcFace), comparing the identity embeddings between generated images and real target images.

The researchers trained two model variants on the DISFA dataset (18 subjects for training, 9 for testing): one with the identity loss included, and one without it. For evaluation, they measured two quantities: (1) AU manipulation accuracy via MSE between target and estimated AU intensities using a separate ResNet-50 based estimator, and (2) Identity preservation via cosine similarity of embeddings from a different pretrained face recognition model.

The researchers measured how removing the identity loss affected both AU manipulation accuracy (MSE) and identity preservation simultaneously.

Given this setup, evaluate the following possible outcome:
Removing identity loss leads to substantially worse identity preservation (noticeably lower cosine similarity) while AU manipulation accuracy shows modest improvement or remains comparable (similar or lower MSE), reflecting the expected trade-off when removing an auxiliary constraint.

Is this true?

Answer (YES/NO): YES